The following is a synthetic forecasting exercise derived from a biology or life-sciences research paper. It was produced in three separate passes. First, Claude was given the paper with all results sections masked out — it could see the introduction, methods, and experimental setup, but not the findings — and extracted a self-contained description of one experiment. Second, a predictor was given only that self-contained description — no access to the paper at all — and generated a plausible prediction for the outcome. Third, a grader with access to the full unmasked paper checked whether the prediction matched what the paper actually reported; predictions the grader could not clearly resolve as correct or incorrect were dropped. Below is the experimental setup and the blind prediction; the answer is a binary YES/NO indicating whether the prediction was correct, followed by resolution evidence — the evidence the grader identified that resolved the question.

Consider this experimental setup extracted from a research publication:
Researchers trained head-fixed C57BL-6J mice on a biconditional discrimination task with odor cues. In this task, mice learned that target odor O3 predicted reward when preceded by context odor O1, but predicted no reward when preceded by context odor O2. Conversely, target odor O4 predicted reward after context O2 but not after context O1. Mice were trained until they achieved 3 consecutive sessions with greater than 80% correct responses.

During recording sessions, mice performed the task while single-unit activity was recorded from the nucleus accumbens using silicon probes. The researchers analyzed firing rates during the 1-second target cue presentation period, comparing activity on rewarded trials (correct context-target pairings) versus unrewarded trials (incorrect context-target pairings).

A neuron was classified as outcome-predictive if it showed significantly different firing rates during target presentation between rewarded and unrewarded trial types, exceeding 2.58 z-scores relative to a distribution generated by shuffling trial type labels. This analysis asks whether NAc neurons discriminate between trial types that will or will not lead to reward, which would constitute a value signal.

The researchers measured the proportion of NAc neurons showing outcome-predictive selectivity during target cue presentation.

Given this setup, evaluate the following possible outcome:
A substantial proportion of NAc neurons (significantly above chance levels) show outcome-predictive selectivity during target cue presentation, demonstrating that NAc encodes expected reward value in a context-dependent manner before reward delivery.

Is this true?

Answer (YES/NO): YES